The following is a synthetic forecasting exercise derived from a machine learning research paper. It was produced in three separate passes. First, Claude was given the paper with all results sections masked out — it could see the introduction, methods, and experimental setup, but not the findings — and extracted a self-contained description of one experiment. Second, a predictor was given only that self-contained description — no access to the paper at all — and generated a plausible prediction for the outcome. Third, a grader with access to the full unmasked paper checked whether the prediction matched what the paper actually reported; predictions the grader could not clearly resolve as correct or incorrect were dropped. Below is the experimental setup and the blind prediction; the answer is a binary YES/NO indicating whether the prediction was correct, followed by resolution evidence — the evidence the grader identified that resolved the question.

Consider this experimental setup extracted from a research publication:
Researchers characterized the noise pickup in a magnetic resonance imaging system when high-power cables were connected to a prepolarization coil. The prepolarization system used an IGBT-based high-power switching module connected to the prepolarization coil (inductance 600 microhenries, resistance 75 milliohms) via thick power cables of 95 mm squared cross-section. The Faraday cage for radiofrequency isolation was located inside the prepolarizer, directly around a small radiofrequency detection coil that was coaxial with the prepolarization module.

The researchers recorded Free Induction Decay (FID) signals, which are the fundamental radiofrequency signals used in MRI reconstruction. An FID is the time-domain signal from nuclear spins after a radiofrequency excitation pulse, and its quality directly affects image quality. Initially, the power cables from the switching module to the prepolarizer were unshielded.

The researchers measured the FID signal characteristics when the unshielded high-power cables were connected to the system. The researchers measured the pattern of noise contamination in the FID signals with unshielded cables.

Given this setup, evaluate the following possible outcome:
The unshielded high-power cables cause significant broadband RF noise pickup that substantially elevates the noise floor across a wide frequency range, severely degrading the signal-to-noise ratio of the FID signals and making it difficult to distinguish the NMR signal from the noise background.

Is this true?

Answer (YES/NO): NO